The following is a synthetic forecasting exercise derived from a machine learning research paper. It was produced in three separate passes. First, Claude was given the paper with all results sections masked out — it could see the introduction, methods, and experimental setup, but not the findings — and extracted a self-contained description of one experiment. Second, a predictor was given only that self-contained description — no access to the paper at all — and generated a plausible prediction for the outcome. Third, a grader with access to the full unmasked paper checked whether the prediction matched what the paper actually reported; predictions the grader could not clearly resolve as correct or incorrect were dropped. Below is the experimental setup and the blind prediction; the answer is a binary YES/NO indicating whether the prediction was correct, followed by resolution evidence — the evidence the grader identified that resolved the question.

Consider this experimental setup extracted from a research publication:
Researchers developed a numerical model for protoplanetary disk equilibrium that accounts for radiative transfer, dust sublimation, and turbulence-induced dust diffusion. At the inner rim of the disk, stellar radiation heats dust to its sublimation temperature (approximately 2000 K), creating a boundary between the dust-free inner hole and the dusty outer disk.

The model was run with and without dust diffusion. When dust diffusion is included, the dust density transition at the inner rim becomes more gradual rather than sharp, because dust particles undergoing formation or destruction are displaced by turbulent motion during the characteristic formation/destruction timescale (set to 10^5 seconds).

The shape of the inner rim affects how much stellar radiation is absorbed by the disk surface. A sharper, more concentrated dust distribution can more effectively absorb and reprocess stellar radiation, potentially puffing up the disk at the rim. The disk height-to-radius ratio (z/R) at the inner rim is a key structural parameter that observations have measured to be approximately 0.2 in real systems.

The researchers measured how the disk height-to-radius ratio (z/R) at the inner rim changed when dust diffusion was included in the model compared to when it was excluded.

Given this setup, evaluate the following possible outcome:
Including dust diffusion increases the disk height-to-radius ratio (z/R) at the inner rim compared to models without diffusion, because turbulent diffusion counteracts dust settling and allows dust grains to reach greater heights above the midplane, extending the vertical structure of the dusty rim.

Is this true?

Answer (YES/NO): YES